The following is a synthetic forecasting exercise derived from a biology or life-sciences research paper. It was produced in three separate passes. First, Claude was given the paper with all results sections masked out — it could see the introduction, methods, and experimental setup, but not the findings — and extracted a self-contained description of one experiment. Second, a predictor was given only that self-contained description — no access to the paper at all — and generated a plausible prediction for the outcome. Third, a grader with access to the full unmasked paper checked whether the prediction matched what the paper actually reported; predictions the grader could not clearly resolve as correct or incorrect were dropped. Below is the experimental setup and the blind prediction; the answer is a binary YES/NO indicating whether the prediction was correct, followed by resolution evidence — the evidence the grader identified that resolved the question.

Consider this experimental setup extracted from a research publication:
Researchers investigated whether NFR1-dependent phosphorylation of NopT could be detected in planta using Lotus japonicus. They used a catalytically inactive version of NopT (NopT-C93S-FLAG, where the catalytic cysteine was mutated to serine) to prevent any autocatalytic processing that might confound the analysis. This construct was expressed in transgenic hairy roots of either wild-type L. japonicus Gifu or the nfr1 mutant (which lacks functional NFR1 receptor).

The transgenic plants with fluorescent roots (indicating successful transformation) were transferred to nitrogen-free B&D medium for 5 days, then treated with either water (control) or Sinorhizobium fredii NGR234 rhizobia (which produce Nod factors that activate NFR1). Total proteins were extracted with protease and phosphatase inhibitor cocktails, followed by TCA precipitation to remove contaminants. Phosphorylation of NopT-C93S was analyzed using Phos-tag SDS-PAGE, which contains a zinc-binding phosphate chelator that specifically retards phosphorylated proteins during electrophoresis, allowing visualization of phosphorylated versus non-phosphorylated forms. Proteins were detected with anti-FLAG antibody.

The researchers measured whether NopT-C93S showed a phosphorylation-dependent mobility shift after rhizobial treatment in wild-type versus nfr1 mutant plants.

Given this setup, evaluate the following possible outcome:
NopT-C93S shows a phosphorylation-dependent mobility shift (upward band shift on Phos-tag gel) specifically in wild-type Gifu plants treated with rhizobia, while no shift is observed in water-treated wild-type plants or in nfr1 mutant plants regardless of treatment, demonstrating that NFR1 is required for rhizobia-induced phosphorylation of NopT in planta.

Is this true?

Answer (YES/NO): YES